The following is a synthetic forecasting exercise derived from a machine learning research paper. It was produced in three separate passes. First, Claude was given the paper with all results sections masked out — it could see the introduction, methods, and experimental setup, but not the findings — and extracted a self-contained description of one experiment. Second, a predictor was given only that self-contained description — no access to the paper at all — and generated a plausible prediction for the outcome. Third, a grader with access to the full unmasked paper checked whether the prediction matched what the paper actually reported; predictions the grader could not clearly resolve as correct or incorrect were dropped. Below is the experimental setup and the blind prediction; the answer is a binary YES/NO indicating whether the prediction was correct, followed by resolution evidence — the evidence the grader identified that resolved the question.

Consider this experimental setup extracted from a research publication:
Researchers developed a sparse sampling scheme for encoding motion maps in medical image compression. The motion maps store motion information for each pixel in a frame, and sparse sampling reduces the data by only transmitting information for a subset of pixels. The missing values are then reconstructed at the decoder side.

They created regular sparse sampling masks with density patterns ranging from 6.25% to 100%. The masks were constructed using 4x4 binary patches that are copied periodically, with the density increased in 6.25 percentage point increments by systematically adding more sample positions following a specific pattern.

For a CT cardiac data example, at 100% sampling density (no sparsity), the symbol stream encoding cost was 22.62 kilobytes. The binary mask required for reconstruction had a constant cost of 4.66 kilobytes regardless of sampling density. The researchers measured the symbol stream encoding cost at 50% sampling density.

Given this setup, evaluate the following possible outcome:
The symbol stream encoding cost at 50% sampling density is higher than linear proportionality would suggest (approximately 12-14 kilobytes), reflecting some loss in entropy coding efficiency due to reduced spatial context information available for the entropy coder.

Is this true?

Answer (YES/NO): YES